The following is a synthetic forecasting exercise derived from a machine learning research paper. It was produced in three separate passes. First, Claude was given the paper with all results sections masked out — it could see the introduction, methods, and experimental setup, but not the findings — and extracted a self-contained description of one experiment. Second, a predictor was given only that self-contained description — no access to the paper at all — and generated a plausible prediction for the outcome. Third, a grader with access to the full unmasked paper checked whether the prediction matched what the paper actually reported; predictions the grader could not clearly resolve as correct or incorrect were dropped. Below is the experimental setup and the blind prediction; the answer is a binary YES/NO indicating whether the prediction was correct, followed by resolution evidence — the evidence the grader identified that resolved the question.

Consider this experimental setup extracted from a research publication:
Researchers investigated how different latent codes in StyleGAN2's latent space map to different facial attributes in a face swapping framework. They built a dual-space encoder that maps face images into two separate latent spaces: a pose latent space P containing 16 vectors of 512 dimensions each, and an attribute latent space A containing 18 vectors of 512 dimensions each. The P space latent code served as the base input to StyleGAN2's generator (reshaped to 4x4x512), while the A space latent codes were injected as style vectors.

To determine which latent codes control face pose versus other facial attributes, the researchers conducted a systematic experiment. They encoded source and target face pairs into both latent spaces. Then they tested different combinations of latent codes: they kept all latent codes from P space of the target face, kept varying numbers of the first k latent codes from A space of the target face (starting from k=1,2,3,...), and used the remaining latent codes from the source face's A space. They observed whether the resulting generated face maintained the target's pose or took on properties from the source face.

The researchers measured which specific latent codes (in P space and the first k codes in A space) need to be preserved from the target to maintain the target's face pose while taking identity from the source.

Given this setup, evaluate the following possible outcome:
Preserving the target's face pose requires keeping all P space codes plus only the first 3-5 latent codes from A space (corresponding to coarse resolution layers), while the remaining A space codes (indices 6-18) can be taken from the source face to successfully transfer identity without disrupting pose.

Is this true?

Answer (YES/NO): NO